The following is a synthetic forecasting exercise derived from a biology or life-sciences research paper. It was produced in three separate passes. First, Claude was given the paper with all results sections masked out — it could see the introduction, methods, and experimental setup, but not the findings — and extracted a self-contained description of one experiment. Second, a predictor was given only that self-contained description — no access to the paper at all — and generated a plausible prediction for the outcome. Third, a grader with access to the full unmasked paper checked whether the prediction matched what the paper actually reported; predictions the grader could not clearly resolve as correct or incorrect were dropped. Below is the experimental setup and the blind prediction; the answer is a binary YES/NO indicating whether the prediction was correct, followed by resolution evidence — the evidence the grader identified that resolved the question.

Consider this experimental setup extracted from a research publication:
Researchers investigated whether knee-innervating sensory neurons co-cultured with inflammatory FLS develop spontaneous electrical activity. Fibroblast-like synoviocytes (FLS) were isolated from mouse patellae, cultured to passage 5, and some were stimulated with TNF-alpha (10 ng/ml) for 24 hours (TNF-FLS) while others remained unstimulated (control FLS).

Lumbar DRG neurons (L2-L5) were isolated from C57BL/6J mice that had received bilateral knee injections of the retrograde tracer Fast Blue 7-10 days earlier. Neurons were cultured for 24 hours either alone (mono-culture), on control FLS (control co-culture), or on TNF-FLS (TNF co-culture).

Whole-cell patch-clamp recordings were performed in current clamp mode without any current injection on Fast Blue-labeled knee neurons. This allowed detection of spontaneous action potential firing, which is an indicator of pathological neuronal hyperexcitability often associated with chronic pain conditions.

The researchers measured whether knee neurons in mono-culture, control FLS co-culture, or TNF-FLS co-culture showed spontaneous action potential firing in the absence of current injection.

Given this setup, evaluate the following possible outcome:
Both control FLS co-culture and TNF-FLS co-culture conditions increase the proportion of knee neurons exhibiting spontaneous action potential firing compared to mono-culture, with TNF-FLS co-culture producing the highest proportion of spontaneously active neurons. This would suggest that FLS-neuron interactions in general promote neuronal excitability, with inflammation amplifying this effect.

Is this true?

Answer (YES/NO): NO